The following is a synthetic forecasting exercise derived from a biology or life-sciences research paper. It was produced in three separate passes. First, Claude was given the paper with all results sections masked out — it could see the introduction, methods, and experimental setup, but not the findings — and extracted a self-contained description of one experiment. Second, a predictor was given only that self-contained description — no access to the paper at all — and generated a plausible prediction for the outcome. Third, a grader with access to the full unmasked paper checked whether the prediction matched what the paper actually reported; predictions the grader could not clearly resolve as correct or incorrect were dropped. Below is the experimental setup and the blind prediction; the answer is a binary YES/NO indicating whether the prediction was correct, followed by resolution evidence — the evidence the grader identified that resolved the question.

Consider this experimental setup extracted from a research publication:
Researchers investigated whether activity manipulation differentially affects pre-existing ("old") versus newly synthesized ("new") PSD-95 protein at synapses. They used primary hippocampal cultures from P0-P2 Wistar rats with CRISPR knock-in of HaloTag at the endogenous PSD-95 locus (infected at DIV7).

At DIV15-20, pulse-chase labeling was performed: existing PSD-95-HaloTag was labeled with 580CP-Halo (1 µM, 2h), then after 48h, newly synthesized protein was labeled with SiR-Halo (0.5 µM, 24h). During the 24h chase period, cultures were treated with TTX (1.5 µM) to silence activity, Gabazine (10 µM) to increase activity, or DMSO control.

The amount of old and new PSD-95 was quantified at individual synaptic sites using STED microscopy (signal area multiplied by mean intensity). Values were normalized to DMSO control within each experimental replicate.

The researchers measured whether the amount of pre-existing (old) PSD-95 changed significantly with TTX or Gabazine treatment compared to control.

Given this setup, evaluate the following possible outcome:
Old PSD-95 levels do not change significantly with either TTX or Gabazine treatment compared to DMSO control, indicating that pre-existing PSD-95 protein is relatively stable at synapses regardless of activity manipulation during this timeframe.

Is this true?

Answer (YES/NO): YES